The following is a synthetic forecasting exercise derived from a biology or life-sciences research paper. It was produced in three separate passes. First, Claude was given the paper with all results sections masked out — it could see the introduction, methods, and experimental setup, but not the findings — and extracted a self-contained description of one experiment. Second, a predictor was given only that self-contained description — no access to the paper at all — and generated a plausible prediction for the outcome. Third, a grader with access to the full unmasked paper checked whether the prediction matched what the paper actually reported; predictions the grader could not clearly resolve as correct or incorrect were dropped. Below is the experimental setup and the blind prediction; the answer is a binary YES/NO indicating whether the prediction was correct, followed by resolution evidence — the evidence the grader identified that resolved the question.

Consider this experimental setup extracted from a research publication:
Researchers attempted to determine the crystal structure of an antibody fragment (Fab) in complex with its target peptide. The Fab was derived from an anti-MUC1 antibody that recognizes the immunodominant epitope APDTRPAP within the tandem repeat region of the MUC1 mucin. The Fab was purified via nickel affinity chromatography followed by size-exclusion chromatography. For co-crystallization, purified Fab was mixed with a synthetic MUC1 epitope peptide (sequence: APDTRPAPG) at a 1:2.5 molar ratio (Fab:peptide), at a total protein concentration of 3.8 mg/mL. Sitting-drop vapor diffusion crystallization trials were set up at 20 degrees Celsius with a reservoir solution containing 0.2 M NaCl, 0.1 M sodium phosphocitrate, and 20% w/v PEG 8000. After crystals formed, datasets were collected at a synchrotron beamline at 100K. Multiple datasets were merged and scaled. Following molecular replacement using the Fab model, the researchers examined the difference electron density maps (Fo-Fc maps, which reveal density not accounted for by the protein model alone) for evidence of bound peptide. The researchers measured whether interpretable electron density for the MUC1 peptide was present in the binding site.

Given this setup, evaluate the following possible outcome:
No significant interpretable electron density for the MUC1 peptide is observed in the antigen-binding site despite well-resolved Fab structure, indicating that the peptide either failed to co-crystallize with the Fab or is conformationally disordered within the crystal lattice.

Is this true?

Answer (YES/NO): NO